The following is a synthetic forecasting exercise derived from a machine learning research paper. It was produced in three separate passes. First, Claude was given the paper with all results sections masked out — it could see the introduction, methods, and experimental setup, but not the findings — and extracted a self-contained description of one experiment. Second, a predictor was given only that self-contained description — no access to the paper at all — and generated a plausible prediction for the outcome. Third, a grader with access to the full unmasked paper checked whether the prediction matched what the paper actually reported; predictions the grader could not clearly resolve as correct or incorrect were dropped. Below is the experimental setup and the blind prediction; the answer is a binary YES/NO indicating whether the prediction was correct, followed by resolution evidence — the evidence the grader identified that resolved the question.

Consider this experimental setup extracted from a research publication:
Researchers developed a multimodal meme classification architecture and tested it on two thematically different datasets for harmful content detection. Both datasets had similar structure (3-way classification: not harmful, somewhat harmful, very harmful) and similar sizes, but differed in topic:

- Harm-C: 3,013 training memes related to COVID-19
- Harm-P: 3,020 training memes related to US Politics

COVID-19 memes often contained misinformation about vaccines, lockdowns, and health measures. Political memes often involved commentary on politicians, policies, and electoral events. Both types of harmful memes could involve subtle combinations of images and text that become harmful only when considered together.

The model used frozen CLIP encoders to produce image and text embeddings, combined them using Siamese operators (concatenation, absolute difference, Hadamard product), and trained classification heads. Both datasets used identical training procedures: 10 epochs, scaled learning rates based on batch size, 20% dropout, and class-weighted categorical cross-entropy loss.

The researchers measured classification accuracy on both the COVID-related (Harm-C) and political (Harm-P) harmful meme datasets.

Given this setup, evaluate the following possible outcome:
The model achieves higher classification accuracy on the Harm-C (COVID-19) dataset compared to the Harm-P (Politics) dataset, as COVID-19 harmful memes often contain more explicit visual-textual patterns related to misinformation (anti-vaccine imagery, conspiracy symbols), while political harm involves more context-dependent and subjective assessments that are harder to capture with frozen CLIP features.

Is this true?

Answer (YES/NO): NO